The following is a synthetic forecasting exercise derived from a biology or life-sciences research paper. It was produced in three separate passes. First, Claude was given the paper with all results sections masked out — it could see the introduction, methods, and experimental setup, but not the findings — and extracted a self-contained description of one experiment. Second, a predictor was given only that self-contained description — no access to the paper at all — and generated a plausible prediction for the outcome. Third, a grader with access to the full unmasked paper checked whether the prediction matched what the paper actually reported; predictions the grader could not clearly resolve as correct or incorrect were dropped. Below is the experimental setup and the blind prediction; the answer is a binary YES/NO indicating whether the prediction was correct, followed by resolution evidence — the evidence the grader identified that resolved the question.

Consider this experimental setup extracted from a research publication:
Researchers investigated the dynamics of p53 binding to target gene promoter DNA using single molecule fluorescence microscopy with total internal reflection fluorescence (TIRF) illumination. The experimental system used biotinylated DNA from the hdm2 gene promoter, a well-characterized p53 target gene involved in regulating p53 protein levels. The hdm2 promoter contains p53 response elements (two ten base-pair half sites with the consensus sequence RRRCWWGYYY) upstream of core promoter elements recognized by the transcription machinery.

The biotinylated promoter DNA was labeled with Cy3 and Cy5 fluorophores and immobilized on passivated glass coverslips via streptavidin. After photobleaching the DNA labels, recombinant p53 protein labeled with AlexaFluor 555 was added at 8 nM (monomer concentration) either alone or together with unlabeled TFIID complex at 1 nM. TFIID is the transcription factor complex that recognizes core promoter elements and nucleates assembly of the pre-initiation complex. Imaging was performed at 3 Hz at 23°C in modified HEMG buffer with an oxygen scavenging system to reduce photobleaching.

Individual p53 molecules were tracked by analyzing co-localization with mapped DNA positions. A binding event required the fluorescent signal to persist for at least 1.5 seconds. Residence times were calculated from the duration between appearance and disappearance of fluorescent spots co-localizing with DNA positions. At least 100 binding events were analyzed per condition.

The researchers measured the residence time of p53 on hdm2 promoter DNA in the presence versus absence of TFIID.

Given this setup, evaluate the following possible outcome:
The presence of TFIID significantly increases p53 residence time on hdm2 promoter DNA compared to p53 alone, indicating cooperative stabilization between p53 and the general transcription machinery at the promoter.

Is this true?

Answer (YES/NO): NO